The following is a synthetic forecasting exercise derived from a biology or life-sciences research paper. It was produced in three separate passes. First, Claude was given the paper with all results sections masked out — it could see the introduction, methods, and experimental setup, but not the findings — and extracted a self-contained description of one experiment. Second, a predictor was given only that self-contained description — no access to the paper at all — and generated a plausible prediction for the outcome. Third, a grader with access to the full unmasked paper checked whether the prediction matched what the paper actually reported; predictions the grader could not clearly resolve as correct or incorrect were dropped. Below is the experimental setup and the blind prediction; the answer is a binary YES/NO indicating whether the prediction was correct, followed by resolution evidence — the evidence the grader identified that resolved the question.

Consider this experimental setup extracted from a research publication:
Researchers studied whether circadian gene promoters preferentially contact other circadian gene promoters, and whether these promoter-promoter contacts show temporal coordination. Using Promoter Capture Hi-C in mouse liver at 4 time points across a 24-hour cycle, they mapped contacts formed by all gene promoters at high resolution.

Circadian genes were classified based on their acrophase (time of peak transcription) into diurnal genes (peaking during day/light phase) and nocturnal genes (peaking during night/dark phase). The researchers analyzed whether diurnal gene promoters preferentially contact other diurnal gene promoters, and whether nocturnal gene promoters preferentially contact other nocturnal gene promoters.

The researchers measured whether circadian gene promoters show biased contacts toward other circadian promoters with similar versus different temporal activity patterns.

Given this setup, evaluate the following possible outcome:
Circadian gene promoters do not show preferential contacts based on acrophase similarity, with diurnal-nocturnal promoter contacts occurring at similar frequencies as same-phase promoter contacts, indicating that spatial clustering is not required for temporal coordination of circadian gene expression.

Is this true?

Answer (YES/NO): NO